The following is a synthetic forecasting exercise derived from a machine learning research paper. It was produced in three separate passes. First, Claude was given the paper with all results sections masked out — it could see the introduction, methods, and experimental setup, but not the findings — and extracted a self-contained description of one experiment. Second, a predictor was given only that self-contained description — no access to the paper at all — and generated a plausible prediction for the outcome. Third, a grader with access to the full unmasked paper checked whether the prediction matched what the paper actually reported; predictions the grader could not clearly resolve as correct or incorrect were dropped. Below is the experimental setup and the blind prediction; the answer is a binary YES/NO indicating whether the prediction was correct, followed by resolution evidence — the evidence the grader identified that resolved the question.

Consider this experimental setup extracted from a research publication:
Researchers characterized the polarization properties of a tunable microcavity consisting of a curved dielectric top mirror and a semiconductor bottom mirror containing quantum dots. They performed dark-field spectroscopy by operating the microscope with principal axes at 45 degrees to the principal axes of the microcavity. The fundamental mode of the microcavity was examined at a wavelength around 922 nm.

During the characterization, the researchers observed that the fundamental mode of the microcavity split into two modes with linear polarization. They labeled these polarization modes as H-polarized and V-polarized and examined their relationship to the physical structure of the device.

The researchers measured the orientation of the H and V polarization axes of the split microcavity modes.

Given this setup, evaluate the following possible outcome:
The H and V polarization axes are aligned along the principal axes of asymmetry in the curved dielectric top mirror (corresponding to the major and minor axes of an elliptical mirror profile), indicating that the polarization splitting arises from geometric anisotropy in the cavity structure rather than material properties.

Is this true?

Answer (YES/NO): NO